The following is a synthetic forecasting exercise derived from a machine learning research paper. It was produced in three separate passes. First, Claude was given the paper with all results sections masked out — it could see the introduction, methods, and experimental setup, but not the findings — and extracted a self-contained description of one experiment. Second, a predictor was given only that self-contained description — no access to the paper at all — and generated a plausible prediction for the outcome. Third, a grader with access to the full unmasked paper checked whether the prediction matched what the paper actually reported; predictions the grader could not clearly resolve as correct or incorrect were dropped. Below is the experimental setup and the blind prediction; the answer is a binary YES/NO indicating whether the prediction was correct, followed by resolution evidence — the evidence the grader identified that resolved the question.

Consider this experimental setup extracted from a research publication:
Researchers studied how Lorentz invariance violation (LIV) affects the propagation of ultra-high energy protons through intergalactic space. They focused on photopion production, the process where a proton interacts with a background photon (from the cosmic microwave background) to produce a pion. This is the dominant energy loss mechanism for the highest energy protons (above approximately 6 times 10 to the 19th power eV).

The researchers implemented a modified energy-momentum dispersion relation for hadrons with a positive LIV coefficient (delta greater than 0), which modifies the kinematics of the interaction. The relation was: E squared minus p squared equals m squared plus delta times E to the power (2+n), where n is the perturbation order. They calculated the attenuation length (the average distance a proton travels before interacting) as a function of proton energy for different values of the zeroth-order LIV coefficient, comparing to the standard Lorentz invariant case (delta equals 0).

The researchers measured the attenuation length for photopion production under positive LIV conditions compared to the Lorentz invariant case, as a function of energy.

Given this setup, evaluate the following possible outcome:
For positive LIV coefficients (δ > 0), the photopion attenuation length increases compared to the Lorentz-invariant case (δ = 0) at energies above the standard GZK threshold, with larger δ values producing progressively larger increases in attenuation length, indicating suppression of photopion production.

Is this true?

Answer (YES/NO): YES